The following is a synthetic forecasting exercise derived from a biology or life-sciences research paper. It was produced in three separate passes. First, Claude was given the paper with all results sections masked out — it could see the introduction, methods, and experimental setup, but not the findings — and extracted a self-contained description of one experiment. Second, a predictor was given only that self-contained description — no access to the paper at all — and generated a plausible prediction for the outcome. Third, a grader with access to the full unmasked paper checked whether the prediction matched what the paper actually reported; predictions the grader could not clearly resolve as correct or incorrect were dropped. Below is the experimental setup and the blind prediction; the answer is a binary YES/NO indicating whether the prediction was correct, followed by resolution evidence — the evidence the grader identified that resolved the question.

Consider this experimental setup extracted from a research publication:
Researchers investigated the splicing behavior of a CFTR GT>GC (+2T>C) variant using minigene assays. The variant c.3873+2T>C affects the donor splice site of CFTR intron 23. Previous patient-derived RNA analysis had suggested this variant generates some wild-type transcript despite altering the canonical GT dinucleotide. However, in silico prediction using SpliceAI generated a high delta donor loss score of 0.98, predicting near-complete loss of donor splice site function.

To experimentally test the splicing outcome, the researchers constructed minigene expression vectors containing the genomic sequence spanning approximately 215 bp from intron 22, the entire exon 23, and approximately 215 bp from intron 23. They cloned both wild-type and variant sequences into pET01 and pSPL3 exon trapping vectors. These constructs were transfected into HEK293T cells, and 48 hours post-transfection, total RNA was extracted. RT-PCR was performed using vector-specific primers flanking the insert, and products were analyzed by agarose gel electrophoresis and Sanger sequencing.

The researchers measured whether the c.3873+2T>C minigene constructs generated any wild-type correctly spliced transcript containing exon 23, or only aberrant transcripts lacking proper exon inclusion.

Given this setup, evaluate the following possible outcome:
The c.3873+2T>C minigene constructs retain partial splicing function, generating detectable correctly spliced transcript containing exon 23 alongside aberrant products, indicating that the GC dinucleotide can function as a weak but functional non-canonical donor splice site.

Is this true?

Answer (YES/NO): NO